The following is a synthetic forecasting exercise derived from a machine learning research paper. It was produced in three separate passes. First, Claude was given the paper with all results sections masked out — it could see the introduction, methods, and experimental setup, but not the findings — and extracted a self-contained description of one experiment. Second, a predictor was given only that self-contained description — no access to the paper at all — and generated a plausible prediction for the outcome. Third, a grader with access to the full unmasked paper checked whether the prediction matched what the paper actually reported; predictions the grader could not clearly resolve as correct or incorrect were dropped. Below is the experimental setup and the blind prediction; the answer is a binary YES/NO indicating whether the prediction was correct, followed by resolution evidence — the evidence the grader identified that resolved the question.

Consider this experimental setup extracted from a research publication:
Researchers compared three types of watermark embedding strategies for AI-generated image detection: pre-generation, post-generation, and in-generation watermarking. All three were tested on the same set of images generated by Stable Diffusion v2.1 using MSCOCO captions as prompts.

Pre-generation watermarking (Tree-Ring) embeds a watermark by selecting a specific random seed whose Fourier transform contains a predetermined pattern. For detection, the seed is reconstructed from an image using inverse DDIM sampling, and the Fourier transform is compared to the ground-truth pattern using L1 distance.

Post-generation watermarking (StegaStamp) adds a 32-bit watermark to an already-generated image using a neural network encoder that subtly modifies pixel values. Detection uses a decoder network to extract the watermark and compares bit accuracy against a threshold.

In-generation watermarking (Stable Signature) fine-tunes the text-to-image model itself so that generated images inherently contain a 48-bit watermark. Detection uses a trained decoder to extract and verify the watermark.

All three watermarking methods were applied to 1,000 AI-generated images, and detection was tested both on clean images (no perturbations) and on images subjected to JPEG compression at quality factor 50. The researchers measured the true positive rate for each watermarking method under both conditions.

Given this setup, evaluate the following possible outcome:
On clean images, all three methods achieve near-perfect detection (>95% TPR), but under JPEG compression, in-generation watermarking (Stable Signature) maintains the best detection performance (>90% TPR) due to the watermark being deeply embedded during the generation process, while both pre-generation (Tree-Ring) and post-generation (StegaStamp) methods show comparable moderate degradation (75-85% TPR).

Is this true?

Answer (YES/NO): NO